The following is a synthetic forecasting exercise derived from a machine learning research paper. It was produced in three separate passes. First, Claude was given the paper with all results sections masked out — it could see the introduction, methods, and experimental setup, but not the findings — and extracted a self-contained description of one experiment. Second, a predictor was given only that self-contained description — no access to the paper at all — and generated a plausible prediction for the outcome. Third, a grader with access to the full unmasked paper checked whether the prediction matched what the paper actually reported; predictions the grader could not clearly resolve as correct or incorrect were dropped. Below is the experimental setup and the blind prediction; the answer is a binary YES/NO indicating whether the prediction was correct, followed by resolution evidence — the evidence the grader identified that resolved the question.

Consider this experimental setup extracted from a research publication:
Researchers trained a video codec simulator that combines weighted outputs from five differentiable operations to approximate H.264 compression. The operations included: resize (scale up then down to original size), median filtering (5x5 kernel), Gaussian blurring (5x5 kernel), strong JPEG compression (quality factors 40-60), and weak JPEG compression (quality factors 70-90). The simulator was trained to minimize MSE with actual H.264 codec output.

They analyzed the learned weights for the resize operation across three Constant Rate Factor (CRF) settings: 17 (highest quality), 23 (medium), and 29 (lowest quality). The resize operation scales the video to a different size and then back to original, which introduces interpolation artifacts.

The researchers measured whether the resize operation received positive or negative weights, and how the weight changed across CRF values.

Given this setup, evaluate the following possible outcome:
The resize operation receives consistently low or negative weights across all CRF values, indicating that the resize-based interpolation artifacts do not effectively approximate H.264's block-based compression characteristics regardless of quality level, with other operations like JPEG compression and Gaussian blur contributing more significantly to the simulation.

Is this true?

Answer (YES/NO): NO